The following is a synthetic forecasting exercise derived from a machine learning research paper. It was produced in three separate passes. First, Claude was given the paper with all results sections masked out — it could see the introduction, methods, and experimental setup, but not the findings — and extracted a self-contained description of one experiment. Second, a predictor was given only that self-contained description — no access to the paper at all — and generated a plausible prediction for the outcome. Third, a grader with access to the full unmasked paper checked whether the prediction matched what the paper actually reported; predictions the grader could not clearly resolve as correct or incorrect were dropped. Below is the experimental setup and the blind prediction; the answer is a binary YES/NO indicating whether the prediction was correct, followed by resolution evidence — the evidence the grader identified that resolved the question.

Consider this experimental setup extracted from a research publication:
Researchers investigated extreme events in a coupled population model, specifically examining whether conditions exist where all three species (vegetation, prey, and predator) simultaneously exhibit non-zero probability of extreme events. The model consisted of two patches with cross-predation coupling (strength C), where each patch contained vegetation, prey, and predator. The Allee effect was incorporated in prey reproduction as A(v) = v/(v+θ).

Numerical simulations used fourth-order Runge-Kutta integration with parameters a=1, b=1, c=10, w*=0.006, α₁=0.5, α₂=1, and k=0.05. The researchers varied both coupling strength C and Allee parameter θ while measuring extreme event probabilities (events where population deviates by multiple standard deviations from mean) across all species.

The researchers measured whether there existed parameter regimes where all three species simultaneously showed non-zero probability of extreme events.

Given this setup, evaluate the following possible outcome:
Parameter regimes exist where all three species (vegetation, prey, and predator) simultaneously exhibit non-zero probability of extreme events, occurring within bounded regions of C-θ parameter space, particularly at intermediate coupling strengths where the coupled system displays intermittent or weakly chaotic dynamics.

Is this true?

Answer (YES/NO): NO